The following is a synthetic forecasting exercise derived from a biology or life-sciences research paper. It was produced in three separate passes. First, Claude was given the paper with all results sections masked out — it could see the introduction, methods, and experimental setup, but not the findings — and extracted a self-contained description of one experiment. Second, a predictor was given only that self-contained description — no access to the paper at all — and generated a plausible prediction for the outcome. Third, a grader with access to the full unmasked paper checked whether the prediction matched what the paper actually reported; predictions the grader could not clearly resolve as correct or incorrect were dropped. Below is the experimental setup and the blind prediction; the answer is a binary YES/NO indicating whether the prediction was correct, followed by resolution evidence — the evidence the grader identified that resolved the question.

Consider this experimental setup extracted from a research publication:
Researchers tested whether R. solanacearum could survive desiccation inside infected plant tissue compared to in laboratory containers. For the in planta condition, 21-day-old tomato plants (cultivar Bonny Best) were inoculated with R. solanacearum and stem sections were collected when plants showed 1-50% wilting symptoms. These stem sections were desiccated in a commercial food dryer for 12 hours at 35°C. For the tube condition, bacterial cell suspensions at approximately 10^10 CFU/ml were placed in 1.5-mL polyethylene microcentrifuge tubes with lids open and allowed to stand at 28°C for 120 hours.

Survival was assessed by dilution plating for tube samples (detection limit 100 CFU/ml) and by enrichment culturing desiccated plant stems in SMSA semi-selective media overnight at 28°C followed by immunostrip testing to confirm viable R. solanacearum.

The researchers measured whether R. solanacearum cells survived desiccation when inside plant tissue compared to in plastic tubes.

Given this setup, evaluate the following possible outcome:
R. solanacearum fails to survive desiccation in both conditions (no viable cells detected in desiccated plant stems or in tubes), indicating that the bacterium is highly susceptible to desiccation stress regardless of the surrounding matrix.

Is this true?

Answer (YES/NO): NO